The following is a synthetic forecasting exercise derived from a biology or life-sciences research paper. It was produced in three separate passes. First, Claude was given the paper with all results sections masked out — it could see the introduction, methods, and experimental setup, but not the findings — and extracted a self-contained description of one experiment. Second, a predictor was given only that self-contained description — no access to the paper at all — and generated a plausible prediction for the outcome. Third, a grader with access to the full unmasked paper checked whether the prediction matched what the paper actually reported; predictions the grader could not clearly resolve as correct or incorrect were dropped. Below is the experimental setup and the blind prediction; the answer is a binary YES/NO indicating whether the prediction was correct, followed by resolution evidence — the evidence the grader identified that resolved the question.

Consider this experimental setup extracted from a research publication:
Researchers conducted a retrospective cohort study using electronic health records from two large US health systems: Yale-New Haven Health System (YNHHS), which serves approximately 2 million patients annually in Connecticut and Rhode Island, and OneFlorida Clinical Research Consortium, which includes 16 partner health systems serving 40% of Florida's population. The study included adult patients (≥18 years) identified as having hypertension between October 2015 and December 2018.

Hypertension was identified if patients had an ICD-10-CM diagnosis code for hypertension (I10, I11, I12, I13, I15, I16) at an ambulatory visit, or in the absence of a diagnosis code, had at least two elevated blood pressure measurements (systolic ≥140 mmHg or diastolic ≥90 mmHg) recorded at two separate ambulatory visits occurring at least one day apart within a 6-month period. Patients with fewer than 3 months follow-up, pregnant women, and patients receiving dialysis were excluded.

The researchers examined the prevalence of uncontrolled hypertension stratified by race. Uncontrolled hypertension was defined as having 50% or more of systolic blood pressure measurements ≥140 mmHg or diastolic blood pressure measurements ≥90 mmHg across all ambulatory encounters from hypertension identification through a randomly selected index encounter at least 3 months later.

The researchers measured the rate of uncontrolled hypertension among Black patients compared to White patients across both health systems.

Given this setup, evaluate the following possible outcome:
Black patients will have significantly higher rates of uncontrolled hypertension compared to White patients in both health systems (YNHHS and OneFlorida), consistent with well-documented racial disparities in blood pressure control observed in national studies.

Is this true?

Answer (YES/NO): YES